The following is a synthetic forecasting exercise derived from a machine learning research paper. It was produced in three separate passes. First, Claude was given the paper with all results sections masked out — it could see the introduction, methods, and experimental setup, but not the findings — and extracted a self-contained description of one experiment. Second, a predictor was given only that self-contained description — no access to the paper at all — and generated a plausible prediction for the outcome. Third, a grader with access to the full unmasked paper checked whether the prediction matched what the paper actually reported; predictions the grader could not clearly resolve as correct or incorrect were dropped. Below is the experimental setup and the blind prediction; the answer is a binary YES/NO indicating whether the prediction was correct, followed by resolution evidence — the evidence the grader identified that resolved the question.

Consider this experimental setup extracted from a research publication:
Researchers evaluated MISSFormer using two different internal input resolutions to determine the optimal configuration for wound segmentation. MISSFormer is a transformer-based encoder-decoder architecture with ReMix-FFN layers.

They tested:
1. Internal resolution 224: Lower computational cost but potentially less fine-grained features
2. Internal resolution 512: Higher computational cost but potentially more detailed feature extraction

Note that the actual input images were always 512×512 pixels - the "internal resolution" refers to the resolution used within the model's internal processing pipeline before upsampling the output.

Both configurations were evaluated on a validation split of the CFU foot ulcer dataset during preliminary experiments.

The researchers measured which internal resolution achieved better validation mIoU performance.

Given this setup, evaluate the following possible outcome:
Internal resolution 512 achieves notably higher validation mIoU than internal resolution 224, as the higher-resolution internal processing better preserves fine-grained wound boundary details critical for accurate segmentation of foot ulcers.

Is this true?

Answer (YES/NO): NO